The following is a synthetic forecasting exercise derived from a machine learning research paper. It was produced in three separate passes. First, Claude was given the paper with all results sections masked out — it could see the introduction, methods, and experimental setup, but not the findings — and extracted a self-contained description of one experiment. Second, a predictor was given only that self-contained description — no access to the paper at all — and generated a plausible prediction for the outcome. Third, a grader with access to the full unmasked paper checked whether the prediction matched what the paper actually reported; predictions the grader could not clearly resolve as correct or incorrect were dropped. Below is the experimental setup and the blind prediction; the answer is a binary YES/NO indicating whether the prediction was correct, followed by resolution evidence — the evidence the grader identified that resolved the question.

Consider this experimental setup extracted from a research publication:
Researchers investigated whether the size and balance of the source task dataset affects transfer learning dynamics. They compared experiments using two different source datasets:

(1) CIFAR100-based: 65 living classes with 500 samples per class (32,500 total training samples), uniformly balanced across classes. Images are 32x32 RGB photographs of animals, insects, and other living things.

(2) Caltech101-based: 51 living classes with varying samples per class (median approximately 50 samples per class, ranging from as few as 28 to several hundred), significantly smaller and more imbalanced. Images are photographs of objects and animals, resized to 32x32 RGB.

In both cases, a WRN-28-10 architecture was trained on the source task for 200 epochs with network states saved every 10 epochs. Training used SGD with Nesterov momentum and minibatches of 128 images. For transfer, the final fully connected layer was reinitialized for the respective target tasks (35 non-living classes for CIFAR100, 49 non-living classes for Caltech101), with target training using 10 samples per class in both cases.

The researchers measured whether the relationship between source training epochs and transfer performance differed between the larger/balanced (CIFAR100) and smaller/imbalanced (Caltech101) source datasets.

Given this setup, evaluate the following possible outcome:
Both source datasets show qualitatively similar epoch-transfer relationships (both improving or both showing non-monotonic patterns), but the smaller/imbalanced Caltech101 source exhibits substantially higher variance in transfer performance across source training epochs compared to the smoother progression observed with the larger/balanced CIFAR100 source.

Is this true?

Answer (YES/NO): NO